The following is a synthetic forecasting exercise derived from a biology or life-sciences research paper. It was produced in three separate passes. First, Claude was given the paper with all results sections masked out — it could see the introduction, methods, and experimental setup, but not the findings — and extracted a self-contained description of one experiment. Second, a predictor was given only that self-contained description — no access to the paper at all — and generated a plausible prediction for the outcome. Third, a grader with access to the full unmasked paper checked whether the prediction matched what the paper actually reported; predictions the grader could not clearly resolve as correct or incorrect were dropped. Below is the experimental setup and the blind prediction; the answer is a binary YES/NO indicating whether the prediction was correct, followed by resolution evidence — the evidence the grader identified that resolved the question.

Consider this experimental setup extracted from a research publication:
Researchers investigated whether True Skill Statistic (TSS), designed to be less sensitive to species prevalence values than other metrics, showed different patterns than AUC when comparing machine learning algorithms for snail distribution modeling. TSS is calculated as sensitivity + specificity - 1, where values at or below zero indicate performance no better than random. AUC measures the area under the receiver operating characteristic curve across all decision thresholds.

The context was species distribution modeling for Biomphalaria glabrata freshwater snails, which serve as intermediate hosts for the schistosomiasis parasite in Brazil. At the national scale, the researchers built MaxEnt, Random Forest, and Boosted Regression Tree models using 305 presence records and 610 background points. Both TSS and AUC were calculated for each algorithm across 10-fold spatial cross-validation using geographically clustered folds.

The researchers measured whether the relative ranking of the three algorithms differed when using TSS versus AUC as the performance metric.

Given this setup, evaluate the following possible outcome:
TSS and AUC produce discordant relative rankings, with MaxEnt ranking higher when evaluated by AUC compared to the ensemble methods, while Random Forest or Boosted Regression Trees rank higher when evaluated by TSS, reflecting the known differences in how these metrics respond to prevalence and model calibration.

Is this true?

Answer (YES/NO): NO